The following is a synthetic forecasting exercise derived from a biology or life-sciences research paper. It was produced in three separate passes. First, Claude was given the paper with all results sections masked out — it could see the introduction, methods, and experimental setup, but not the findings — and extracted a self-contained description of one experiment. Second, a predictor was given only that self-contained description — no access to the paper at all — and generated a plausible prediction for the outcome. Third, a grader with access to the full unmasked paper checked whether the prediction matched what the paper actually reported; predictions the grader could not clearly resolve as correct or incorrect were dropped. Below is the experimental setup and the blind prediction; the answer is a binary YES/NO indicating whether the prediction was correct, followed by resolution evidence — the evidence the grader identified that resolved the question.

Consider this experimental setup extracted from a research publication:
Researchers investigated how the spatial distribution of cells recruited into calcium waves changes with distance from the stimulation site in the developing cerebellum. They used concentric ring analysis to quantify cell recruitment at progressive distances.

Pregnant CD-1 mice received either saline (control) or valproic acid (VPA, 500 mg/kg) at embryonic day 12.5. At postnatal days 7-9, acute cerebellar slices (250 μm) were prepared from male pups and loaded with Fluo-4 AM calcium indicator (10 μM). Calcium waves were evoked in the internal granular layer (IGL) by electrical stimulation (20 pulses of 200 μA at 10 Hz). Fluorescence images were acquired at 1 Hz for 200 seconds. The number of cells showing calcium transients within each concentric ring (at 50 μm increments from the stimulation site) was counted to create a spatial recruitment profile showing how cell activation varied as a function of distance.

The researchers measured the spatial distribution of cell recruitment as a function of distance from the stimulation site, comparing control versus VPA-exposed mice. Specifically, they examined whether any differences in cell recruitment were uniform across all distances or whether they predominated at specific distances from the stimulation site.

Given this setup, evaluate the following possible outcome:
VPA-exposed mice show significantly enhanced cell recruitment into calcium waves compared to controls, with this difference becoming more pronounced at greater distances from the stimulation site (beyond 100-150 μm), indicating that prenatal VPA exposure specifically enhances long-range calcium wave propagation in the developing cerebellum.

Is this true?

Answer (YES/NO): NO